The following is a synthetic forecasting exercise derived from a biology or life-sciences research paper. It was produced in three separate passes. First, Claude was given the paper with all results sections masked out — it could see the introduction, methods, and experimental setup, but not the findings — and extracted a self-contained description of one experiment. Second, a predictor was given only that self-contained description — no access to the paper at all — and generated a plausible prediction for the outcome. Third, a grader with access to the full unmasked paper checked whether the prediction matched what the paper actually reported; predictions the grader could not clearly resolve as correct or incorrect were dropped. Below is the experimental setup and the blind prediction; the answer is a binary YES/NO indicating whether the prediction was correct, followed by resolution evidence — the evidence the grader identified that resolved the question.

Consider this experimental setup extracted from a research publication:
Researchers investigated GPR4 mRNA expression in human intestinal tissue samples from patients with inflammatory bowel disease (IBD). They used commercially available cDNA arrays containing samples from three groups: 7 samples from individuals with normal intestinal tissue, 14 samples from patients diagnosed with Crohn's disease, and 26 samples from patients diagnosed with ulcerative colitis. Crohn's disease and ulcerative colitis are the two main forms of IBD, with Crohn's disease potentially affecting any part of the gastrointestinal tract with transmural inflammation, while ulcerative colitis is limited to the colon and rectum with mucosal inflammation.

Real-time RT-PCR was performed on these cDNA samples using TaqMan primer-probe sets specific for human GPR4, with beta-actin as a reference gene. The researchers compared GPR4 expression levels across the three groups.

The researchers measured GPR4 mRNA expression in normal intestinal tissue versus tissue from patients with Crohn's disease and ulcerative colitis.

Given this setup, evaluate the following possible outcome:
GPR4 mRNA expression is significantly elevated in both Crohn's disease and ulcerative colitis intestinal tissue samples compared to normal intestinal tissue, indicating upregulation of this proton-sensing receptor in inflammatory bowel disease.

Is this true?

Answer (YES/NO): YES